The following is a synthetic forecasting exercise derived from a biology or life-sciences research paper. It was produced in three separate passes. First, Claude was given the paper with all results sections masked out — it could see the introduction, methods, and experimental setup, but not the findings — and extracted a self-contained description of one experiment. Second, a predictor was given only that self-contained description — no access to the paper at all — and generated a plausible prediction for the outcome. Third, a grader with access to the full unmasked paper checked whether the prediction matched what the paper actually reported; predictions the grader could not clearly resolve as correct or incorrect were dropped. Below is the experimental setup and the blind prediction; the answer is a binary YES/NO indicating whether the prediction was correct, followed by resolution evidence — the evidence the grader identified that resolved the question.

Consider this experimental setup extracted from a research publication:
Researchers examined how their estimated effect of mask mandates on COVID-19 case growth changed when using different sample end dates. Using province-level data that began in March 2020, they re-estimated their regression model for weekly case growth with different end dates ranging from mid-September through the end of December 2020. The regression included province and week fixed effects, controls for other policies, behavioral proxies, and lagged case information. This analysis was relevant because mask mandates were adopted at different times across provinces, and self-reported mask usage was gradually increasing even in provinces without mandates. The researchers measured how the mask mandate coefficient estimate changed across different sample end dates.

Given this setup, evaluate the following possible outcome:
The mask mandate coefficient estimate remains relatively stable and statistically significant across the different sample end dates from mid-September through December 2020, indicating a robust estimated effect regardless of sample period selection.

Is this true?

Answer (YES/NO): NO